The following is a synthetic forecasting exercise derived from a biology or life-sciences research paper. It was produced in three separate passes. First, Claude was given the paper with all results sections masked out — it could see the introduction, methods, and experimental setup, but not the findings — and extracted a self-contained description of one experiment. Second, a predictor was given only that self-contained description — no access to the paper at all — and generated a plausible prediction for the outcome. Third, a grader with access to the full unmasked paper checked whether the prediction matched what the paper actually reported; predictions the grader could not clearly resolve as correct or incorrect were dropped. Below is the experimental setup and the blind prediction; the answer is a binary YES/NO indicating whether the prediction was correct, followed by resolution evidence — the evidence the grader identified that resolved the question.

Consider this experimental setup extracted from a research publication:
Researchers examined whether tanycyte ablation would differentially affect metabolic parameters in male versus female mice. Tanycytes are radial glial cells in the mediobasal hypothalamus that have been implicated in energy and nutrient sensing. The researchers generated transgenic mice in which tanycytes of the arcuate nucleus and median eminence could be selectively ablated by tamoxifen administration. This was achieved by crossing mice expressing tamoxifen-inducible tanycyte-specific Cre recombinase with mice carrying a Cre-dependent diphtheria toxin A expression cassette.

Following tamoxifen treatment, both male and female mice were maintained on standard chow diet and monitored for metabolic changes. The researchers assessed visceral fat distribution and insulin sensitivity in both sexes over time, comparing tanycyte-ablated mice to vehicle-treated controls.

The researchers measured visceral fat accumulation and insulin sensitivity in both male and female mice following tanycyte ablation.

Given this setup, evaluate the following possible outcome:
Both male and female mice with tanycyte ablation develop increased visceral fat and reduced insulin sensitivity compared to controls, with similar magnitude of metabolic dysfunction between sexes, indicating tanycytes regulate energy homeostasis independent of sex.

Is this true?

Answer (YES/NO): NO